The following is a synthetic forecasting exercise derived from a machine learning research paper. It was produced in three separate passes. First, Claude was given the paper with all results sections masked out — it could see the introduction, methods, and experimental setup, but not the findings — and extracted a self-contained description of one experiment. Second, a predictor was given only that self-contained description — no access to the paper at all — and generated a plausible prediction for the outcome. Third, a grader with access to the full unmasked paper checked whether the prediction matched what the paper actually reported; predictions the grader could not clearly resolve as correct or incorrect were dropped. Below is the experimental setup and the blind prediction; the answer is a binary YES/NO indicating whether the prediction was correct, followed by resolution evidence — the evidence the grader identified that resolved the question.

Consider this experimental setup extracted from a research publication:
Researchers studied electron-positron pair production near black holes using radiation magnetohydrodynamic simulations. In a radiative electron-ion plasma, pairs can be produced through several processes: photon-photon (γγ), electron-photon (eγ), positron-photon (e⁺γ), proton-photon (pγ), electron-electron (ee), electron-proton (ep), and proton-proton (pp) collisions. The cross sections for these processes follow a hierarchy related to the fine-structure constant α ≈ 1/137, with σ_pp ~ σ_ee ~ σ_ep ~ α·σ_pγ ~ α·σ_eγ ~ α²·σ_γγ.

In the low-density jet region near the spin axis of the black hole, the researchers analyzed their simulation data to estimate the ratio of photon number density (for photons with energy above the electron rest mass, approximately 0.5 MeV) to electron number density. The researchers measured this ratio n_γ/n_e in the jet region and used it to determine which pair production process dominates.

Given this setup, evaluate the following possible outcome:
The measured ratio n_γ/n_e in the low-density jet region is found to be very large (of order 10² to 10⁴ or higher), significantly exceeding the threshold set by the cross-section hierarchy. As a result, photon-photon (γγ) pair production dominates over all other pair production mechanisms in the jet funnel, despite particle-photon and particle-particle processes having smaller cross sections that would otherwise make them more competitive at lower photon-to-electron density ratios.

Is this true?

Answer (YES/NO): NO